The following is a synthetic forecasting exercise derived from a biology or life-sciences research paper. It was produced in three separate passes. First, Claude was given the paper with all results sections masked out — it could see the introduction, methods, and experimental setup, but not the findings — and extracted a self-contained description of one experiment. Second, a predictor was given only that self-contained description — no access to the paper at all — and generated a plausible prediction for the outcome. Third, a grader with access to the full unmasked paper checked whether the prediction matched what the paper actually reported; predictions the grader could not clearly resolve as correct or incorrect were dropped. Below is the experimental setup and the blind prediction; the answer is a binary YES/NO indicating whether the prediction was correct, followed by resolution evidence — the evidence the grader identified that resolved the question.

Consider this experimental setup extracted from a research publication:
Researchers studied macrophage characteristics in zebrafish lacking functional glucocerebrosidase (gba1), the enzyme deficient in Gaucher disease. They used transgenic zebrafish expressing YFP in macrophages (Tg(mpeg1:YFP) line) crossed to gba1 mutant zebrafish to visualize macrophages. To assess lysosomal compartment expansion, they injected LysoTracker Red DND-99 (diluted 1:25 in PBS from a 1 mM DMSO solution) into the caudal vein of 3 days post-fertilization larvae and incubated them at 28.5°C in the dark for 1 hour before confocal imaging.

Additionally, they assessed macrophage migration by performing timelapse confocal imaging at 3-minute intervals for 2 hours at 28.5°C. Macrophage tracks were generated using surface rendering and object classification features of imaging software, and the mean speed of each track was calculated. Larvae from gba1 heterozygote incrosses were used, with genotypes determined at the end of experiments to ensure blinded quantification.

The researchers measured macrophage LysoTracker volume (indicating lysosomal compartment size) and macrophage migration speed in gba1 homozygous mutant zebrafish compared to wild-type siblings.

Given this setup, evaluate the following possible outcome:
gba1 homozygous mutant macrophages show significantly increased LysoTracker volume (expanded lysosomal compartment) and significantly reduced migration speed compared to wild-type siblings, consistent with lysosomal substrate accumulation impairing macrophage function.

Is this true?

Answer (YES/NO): YES